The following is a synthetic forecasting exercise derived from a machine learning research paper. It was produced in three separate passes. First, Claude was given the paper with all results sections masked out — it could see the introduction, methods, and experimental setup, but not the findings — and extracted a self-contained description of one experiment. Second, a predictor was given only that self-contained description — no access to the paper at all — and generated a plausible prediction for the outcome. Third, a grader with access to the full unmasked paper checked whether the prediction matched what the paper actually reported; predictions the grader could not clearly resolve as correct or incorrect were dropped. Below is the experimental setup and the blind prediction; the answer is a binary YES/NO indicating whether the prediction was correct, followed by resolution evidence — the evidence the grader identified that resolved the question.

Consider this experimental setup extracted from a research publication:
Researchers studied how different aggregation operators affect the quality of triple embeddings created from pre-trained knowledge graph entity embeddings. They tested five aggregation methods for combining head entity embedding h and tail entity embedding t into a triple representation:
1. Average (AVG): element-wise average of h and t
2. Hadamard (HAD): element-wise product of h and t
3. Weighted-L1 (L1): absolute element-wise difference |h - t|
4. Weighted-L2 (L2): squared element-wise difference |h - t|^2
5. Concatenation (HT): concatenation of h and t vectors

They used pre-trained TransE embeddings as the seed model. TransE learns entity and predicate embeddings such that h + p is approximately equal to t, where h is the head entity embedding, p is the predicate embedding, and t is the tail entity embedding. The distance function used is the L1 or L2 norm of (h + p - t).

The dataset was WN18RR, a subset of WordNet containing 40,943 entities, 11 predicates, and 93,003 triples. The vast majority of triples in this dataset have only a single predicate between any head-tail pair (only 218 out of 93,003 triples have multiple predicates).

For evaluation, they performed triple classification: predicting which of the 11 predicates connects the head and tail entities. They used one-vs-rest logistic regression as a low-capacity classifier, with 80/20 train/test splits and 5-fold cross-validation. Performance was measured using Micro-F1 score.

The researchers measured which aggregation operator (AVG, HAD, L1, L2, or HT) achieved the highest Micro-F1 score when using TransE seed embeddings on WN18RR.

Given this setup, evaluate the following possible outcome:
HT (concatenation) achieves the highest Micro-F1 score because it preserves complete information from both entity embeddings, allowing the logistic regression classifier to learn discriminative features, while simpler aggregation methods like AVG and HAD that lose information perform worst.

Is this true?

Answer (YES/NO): NO